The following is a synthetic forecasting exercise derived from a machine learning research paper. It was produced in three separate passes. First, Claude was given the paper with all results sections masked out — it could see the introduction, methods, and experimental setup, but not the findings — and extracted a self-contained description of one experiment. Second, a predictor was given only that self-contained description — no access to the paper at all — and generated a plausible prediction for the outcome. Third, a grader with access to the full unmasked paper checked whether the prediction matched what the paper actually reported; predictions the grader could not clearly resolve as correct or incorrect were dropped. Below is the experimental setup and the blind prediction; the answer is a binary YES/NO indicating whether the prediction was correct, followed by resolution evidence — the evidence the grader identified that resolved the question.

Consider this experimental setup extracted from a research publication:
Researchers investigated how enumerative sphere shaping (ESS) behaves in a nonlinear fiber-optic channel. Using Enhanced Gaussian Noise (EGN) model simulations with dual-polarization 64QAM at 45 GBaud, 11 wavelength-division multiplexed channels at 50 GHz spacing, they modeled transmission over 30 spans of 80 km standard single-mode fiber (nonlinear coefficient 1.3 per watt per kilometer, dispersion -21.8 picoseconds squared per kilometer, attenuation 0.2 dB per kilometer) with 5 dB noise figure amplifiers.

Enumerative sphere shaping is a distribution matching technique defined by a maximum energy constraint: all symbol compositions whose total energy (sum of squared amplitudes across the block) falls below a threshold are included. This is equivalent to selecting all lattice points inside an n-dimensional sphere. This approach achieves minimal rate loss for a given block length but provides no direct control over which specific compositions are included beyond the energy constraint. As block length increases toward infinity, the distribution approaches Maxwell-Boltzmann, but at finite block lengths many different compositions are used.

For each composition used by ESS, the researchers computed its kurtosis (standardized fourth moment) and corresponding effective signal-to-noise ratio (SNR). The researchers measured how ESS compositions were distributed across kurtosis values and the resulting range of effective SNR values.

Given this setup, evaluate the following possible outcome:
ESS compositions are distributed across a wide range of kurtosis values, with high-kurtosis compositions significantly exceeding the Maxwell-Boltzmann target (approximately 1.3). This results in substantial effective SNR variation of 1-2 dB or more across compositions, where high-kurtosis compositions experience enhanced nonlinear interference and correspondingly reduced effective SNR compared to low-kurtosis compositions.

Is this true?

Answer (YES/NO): YES